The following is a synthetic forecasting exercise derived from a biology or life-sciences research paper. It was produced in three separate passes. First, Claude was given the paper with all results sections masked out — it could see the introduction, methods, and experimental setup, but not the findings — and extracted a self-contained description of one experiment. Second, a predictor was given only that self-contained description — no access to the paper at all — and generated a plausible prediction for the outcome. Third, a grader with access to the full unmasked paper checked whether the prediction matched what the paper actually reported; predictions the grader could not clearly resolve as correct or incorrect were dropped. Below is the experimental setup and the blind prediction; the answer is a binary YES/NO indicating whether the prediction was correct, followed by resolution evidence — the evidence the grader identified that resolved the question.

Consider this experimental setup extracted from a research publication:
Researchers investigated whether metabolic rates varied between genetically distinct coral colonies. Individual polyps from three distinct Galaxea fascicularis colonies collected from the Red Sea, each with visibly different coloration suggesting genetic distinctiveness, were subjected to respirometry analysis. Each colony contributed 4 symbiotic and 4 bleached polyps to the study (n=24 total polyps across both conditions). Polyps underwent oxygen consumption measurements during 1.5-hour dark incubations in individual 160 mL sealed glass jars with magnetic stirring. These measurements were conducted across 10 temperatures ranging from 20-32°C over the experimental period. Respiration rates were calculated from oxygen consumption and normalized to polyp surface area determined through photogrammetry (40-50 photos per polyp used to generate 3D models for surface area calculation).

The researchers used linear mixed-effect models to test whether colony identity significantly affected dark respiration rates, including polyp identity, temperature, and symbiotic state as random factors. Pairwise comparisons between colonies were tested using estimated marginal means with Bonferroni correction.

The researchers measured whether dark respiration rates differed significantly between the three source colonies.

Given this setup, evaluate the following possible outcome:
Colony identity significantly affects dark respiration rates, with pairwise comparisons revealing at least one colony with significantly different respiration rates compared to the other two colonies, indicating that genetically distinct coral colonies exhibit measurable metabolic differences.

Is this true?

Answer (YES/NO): YES